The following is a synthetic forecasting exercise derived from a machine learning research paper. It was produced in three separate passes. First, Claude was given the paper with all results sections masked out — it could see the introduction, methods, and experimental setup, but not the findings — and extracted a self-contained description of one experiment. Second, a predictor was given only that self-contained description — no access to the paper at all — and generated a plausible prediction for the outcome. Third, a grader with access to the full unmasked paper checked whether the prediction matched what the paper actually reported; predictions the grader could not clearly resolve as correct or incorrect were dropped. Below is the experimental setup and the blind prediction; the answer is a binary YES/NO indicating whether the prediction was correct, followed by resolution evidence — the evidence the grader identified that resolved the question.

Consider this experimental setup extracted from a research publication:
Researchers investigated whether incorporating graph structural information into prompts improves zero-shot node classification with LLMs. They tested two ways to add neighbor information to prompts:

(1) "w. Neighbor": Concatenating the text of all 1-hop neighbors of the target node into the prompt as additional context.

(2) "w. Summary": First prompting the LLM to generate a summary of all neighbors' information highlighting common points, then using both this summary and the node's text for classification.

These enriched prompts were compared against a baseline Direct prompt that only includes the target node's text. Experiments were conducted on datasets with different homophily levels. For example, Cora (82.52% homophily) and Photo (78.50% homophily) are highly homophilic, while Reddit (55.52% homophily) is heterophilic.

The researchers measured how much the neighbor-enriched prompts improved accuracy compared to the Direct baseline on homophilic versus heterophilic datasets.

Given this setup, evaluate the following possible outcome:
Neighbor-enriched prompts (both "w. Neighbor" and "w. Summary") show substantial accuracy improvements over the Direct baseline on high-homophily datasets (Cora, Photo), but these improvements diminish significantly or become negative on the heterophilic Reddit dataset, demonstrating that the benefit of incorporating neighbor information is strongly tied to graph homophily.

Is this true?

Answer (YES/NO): NO